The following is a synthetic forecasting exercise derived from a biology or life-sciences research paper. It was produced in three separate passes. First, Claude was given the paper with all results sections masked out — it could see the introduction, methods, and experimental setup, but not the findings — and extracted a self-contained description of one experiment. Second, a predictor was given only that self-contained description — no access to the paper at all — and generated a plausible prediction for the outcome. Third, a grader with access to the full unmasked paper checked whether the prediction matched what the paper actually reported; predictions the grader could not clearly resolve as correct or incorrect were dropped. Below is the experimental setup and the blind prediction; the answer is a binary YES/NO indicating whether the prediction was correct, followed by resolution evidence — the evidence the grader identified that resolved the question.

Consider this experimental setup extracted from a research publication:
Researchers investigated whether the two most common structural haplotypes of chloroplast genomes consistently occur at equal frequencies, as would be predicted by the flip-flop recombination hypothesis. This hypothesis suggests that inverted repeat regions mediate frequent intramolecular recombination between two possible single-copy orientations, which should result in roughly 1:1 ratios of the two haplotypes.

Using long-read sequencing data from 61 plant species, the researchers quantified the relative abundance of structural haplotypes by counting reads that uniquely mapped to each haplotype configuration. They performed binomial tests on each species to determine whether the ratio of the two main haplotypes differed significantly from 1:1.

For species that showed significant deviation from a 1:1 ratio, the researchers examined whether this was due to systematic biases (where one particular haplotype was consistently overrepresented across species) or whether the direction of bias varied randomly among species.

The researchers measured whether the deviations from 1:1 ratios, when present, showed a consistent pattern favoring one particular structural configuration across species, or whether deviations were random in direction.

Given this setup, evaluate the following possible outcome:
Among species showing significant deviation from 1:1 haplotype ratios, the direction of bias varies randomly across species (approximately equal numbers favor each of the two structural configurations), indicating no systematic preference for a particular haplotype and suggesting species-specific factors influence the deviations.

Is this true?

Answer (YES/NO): NO